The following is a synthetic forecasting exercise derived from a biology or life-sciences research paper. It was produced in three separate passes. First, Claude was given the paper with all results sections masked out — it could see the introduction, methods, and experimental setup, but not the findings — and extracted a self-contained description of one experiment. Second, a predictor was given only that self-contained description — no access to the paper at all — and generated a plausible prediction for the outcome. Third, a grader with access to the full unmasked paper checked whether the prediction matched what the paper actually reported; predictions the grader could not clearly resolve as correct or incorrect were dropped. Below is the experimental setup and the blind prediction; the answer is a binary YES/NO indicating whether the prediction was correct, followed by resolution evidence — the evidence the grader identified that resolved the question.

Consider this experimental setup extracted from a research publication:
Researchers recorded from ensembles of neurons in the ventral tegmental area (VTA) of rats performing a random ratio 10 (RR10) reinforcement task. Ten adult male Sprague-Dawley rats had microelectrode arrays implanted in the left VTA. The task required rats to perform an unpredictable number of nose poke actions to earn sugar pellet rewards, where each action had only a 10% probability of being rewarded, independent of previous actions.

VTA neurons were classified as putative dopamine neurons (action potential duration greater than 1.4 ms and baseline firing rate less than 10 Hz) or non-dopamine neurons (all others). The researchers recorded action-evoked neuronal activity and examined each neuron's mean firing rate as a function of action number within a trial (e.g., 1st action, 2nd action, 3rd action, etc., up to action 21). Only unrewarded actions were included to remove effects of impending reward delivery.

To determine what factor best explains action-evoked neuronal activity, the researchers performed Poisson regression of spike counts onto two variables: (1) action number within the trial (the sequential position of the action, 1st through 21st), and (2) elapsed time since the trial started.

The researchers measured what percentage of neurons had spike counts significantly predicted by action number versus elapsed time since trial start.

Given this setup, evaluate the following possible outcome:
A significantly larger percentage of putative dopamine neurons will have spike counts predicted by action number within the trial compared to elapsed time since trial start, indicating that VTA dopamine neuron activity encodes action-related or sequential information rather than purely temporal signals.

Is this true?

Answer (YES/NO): YES